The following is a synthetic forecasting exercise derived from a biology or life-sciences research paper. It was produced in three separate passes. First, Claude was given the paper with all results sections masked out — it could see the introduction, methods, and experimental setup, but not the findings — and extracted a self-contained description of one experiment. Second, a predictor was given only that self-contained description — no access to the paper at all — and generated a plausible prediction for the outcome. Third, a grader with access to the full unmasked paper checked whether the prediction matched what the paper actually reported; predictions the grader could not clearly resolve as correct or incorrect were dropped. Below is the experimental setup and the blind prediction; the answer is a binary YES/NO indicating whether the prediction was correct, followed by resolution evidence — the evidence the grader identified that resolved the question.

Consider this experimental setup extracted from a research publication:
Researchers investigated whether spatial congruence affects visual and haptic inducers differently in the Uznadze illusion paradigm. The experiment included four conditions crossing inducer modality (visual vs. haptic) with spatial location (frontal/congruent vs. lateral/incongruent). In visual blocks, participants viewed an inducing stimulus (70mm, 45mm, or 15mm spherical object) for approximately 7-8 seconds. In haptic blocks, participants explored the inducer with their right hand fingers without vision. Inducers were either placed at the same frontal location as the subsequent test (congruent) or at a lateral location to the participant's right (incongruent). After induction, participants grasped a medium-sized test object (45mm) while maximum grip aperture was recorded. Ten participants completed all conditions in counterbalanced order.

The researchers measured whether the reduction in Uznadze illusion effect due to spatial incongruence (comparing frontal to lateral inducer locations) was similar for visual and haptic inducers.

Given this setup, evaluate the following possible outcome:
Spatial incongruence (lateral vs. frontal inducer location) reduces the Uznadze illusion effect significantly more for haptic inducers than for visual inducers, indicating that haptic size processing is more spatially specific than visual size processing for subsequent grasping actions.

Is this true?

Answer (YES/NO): NO